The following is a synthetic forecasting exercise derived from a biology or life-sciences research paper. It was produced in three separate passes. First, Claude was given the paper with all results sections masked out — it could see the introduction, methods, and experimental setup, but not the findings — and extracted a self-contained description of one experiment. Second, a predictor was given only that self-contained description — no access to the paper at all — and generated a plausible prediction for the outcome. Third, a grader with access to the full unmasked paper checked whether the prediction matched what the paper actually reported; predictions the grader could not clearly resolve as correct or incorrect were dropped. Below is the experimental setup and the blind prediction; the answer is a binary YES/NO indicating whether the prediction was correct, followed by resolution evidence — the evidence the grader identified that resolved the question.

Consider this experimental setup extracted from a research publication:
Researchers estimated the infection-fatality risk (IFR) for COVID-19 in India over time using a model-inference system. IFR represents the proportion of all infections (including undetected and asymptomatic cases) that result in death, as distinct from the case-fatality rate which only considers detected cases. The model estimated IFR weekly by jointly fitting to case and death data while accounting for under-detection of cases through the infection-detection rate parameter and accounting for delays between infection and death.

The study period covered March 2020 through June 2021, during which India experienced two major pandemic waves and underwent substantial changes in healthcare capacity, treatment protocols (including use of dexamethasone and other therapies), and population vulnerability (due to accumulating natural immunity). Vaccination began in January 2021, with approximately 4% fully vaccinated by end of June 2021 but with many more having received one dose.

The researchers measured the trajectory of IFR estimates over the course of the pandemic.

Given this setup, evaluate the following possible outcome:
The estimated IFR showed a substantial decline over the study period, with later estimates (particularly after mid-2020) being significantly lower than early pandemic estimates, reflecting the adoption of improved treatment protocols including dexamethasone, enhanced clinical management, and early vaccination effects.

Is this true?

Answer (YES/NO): YES